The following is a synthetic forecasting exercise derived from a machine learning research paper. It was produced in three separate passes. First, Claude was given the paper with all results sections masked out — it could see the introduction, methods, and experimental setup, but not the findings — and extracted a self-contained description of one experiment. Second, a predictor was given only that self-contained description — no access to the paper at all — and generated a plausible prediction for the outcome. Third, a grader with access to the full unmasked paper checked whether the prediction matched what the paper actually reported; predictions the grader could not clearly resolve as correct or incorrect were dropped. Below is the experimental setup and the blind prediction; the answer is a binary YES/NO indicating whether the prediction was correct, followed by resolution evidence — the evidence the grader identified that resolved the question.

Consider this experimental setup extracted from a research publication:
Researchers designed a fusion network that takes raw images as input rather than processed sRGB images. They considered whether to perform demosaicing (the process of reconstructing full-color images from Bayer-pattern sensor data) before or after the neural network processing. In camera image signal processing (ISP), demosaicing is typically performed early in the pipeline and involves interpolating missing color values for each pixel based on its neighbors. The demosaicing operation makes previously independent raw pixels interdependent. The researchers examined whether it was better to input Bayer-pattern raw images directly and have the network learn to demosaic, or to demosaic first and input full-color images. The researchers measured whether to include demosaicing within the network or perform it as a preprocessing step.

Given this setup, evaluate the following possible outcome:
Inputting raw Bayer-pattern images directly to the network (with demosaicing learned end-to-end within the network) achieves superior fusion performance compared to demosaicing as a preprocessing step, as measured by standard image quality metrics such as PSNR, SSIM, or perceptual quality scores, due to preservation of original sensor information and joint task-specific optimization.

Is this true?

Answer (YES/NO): YES